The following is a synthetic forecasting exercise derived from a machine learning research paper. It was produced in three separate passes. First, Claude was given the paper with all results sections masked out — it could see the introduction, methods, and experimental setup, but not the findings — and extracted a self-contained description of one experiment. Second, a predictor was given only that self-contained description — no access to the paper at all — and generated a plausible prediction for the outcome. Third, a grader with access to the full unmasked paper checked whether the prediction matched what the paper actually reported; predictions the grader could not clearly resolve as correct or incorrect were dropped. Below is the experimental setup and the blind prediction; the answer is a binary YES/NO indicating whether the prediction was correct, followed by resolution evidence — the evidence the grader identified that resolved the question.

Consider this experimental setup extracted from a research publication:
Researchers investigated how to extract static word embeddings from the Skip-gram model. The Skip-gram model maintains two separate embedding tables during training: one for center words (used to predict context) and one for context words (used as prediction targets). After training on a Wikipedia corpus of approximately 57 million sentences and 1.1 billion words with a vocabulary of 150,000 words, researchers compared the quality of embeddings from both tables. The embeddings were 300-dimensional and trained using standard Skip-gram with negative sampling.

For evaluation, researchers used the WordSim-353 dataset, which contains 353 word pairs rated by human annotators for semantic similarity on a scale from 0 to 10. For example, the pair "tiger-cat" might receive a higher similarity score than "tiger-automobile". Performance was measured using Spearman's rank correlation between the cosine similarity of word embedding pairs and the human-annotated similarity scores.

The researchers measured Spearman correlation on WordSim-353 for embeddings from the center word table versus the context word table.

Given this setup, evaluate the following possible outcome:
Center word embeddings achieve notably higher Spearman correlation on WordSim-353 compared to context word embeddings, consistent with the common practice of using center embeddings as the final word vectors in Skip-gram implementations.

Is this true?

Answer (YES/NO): YES